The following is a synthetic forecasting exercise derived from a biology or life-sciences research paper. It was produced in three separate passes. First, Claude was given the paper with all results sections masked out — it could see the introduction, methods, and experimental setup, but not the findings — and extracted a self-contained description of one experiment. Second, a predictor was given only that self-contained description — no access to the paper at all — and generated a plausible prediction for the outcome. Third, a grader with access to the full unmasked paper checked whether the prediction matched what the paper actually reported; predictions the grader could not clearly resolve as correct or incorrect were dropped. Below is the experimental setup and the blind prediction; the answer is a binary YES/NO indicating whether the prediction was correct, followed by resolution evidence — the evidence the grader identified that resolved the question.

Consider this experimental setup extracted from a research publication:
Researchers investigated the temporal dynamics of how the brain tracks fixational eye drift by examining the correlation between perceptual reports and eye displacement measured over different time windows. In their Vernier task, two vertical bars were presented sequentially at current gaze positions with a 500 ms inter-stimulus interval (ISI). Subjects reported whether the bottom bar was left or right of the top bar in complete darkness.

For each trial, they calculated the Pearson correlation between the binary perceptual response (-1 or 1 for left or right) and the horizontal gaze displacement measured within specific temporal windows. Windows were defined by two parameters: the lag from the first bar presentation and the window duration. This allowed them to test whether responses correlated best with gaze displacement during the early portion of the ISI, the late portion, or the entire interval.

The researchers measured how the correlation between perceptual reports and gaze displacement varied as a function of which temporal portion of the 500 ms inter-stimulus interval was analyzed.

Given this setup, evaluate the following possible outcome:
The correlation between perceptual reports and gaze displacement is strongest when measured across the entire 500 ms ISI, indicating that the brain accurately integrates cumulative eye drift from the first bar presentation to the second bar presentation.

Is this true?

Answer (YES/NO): NO